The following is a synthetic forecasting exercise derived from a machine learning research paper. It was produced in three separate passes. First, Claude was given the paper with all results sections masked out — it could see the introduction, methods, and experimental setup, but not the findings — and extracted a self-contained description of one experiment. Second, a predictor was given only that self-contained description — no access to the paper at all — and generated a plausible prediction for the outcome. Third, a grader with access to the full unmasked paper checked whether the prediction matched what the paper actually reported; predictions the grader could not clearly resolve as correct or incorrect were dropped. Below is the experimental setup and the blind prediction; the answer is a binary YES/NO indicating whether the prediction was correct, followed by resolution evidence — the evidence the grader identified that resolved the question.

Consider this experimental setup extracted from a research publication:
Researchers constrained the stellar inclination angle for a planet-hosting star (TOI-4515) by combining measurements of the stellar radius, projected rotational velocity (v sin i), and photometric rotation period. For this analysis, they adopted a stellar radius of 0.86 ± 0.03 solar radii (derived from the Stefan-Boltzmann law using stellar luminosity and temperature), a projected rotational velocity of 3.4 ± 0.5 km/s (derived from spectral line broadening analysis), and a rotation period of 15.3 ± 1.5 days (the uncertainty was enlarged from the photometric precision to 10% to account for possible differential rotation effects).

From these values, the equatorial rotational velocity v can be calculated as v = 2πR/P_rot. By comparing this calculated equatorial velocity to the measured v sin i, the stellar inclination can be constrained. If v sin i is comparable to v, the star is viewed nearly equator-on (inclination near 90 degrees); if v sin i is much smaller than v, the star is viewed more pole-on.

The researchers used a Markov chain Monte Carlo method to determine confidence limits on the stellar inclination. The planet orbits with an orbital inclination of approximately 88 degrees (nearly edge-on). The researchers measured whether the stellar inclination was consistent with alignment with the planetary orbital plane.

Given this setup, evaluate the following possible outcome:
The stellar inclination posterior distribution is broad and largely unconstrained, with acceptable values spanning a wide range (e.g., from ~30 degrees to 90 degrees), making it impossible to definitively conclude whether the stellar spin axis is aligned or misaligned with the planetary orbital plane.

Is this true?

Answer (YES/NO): NO